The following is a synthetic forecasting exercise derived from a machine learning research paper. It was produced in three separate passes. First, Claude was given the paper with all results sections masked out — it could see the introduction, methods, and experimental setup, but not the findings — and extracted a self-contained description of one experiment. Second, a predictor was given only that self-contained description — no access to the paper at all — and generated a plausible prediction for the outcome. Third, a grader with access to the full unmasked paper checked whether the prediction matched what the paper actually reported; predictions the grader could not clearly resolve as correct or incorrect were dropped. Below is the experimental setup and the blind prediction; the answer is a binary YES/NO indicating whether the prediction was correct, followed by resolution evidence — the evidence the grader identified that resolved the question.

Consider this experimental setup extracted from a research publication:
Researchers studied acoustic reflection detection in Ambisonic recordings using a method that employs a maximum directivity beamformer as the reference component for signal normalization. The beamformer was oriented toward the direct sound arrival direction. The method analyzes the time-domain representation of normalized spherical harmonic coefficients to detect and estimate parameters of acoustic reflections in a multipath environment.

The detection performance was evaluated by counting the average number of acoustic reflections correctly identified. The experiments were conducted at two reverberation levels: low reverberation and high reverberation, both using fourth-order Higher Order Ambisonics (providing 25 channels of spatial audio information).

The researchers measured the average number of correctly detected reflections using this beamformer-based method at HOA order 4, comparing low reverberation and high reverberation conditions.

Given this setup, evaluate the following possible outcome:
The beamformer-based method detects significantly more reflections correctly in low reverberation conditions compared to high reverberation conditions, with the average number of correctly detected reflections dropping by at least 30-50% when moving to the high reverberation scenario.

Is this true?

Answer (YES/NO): NO